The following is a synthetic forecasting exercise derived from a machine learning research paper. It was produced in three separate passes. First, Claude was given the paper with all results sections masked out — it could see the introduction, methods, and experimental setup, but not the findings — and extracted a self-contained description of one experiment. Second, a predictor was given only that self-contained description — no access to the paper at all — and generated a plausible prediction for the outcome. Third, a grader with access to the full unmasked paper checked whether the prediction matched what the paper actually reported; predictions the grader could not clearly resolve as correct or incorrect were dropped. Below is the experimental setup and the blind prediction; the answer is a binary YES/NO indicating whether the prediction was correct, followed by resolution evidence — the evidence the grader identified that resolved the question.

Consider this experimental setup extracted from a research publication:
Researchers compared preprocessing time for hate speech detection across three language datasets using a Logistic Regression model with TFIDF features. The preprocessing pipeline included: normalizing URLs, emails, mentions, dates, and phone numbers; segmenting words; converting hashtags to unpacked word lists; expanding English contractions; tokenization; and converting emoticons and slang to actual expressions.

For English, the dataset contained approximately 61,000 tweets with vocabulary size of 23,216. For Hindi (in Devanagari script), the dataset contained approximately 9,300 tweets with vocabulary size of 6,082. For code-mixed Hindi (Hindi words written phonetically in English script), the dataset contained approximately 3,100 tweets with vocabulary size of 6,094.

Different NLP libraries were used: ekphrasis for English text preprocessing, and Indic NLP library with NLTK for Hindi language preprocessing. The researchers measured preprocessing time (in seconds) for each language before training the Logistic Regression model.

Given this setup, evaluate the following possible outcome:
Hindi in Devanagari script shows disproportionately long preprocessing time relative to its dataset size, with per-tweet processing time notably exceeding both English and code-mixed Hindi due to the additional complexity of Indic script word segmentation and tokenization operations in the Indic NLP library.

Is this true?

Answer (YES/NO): YES